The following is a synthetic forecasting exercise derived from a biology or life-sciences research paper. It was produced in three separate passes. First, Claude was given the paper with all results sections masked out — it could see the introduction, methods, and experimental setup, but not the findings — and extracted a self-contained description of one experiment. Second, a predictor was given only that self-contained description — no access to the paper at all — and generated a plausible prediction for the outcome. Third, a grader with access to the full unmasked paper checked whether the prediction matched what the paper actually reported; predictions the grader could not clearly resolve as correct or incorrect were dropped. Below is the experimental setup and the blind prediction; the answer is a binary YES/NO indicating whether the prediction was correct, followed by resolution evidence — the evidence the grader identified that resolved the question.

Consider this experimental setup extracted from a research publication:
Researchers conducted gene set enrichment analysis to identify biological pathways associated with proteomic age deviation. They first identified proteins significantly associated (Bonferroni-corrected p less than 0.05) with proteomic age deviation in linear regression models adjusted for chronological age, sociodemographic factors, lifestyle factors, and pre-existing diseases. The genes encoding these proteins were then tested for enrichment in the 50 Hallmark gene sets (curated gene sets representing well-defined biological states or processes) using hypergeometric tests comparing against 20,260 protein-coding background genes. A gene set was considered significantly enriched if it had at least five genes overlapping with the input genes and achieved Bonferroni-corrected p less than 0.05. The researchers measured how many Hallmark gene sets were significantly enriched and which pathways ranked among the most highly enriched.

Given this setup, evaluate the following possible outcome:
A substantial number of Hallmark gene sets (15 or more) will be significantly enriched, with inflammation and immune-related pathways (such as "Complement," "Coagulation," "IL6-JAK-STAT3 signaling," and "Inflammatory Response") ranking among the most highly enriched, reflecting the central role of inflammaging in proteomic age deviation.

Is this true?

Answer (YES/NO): YES